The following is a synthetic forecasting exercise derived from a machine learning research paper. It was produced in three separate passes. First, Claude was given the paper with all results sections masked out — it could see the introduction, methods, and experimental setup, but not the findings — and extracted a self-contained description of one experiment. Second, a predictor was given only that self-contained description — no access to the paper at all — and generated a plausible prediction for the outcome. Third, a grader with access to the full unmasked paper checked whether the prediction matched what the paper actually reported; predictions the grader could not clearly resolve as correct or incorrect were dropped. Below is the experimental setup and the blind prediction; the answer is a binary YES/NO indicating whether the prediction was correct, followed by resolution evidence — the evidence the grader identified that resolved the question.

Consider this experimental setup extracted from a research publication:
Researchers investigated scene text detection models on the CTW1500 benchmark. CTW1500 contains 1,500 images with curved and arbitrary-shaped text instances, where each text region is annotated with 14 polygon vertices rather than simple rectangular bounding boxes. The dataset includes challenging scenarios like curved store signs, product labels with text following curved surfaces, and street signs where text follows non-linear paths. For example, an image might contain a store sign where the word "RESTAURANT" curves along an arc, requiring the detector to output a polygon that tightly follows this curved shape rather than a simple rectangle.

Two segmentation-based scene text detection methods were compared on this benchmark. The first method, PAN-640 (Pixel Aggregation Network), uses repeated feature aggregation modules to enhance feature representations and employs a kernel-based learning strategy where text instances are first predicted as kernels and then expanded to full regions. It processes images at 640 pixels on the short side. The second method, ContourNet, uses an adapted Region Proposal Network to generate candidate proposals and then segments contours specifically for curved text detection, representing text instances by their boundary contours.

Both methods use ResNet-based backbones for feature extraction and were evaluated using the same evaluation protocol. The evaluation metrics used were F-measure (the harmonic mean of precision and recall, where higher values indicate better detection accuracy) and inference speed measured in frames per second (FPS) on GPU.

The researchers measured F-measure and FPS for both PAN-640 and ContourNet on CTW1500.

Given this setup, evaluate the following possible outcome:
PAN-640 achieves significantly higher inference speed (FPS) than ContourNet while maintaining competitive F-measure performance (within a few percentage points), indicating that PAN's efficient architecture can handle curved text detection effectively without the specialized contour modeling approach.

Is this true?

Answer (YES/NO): YES